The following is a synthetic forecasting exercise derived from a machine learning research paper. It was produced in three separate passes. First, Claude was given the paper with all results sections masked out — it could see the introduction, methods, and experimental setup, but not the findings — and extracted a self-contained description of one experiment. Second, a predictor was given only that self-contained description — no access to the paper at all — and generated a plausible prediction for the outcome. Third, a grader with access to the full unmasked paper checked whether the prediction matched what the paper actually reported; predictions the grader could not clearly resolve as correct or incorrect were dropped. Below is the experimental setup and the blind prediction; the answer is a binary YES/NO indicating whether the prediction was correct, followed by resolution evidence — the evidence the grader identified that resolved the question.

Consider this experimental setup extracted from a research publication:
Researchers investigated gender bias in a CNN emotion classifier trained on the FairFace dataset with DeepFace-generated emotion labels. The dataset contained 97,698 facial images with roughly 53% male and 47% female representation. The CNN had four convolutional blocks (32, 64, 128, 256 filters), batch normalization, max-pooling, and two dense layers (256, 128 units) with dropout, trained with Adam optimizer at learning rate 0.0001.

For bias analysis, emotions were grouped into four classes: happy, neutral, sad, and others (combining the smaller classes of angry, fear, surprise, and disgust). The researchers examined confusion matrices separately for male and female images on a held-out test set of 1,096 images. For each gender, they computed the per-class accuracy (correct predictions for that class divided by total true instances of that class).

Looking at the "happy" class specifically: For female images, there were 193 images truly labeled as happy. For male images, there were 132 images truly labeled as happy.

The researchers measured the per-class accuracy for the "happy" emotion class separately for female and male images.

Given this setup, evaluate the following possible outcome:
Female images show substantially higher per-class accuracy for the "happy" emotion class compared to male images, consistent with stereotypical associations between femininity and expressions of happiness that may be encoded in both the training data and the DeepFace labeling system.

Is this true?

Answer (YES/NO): YES